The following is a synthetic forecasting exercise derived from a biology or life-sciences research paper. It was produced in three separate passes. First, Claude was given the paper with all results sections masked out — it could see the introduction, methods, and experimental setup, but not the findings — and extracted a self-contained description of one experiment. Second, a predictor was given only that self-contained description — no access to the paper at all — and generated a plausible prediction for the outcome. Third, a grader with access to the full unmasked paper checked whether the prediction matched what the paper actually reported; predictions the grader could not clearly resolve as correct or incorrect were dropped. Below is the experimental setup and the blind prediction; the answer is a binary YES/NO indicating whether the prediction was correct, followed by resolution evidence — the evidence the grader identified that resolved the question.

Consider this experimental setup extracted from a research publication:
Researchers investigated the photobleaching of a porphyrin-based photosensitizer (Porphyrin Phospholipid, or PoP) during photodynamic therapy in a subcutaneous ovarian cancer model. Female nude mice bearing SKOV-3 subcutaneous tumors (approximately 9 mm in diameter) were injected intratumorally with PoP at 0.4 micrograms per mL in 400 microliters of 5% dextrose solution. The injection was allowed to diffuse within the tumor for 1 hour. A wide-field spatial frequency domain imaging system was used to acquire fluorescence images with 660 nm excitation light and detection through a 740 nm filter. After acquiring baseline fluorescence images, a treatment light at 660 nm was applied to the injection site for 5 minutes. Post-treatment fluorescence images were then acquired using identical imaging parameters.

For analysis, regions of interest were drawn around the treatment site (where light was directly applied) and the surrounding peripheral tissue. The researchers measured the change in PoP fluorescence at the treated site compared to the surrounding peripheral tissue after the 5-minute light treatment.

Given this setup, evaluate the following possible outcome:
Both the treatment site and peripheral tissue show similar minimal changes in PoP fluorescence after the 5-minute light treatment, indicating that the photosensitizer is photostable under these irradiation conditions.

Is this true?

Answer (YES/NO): NO